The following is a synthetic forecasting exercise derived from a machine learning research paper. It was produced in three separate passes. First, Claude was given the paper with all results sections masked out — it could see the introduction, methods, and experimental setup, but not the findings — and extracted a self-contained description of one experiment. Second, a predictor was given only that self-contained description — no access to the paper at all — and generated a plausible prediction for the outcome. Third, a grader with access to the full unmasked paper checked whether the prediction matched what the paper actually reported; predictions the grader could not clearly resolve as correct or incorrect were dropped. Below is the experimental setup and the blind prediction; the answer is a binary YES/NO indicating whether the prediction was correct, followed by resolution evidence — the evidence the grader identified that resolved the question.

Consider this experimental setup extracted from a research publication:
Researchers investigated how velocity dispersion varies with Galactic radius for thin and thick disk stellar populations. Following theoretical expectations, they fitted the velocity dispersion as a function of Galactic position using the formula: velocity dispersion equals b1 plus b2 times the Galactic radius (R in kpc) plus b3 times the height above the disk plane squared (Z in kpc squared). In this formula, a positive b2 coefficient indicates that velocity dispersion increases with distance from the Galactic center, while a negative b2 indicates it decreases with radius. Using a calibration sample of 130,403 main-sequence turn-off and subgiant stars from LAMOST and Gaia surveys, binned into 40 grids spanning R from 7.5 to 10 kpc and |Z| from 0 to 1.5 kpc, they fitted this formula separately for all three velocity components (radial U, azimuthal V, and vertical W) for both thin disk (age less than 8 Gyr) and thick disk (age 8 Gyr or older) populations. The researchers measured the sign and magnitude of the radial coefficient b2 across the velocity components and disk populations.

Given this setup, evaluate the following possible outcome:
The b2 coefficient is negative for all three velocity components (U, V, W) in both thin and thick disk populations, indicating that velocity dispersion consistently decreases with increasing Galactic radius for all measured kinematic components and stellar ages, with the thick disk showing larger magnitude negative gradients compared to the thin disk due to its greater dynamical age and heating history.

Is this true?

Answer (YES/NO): NO